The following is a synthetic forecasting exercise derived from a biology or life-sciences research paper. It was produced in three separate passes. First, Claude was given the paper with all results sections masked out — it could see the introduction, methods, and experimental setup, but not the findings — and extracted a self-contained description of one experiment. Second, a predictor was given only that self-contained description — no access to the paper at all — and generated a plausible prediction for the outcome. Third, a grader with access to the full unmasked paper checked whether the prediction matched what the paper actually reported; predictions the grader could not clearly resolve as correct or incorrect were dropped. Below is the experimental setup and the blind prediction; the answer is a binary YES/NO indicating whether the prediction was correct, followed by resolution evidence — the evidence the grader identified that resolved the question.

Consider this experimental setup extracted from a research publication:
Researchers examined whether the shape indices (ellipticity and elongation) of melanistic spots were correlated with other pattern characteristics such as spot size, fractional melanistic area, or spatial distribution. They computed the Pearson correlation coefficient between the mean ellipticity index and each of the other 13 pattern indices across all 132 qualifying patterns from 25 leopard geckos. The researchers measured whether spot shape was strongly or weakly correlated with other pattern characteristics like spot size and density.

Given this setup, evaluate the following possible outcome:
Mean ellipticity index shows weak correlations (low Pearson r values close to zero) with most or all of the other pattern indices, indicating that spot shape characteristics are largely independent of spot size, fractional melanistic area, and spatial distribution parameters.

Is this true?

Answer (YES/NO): YES